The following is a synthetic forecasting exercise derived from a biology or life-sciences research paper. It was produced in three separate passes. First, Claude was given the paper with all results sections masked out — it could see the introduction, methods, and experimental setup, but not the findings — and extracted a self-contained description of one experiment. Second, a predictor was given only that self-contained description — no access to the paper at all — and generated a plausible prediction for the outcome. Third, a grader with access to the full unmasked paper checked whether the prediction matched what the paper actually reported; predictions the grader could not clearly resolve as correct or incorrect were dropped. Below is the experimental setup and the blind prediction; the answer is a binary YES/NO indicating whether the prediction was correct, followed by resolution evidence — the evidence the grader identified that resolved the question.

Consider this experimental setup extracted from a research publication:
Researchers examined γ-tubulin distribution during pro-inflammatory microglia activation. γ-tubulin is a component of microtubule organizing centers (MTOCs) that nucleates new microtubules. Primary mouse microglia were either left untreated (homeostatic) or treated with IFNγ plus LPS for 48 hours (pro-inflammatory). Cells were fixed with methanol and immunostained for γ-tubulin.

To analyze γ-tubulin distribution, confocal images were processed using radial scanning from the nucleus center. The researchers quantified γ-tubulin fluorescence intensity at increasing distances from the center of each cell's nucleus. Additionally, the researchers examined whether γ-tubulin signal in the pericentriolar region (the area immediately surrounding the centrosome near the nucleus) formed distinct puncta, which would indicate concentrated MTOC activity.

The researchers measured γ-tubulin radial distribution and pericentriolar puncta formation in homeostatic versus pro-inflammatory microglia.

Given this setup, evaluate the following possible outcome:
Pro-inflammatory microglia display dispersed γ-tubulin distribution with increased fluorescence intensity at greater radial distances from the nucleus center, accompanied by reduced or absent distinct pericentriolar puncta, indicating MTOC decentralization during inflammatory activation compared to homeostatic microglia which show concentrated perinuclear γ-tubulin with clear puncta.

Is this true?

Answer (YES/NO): NO